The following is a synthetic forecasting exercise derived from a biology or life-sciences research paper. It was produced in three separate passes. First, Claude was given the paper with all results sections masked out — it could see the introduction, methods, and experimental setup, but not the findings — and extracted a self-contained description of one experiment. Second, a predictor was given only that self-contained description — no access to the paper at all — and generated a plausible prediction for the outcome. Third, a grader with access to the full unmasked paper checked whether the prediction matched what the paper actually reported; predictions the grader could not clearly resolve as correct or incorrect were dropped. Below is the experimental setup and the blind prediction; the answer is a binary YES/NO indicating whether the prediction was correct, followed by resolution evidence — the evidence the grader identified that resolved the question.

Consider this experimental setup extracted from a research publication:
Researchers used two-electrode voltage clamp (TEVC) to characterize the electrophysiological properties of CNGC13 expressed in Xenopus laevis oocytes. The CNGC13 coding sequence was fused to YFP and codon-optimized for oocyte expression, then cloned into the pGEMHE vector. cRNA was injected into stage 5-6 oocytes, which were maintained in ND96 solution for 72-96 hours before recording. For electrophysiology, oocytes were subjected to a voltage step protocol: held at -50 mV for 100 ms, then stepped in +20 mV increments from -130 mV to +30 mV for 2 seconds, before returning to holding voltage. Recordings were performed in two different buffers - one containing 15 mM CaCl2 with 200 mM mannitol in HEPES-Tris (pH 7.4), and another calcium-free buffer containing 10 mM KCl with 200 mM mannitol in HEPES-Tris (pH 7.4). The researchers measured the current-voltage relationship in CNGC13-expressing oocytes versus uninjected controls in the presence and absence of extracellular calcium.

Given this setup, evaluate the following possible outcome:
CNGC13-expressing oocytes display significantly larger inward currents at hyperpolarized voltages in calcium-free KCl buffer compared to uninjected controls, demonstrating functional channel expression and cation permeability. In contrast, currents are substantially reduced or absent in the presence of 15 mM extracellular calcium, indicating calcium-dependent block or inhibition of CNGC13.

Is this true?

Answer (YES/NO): NO